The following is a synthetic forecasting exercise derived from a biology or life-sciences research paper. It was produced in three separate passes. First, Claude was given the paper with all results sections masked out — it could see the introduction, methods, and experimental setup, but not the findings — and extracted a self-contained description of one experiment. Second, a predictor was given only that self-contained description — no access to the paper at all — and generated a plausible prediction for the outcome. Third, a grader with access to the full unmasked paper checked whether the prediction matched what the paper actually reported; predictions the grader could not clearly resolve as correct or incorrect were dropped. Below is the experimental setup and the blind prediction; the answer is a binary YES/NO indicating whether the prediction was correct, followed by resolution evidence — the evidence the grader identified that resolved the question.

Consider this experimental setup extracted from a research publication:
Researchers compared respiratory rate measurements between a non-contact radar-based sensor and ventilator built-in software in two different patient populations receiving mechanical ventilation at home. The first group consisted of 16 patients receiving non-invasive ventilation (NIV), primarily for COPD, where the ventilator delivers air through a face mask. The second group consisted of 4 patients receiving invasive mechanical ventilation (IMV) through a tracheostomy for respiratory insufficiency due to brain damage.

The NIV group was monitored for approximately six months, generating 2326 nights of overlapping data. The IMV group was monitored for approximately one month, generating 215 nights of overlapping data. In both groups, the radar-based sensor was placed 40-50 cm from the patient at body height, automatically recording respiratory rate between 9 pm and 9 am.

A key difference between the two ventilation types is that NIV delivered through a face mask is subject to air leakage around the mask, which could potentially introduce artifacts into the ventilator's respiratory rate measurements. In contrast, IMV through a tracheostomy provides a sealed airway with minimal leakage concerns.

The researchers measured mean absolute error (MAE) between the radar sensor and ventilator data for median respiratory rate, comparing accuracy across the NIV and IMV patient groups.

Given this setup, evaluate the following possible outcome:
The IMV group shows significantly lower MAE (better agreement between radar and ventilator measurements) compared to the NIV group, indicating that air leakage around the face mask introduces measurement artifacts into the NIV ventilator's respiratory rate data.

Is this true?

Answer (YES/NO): YES